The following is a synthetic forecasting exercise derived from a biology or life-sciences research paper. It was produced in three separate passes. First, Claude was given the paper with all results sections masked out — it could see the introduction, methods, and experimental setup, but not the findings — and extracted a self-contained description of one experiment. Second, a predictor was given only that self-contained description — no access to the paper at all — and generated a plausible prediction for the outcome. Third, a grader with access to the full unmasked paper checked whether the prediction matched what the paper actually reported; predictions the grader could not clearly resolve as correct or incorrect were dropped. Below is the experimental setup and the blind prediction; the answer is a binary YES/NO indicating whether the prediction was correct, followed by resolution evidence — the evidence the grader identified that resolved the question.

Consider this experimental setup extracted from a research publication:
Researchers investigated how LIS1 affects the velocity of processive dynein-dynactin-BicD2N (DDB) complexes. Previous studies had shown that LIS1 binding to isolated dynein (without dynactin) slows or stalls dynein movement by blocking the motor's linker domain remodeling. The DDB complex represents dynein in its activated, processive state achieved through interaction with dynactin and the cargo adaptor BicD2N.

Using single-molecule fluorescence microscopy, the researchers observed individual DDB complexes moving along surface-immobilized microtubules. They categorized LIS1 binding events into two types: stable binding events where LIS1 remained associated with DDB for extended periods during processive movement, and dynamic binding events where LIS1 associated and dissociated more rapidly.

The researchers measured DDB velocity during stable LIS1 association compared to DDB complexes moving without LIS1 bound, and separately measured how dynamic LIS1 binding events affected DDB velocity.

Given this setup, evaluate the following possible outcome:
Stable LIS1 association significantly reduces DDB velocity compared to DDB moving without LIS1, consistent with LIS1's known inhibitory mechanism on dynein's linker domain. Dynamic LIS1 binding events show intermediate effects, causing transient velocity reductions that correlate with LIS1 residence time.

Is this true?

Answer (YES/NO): NO